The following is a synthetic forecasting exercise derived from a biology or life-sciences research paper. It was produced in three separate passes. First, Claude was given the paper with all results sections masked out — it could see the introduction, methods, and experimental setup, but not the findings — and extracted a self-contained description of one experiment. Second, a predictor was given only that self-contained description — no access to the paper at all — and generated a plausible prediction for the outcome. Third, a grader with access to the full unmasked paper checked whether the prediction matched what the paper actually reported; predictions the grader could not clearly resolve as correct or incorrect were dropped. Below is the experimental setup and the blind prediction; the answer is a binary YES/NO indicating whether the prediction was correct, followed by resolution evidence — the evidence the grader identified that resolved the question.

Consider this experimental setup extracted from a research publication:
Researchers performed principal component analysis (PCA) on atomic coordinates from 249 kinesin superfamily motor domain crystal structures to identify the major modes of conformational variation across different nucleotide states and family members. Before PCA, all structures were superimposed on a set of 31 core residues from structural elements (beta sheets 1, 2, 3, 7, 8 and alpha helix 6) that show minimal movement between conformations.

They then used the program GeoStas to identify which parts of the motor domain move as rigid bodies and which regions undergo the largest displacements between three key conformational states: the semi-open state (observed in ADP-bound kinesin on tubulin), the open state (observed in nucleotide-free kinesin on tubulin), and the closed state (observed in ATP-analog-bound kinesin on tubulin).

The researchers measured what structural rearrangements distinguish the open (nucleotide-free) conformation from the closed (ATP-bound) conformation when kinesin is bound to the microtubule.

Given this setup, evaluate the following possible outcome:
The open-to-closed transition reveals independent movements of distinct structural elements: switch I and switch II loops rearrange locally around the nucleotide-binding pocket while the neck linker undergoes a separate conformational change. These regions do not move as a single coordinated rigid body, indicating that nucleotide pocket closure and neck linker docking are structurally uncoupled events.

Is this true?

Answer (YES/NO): NO